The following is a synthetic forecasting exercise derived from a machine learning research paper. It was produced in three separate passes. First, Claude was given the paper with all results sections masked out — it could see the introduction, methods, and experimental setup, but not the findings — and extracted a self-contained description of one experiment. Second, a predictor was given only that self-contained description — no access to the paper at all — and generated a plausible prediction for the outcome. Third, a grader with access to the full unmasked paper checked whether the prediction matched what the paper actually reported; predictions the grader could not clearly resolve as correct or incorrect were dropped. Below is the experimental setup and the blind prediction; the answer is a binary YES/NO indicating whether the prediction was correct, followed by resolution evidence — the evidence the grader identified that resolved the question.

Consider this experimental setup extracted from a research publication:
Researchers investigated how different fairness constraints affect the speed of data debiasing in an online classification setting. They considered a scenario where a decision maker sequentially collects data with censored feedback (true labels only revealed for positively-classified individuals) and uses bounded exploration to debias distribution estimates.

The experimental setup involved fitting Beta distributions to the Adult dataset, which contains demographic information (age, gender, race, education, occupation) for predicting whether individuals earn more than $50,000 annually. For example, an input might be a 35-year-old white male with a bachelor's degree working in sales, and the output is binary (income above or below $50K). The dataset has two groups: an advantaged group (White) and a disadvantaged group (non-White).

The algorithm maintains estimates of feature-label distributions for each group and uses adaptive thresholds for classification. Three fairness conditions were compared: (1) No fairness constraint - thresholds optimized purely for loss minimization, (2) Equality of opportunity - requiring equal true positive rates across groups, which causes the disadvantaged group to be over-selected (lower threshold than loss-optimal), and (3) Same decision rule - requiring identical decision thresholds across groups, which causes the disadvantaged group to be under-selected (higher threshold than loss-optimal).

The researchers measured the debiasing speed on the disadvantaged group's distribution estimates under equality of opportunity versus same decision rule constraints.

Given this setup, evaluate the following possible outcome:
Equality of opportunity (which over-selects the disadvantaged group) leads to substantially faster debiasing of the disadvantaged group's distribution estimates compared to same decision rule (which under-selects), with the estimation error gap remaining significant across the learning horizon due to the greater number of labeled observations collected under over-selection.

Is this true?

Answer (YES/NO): NO